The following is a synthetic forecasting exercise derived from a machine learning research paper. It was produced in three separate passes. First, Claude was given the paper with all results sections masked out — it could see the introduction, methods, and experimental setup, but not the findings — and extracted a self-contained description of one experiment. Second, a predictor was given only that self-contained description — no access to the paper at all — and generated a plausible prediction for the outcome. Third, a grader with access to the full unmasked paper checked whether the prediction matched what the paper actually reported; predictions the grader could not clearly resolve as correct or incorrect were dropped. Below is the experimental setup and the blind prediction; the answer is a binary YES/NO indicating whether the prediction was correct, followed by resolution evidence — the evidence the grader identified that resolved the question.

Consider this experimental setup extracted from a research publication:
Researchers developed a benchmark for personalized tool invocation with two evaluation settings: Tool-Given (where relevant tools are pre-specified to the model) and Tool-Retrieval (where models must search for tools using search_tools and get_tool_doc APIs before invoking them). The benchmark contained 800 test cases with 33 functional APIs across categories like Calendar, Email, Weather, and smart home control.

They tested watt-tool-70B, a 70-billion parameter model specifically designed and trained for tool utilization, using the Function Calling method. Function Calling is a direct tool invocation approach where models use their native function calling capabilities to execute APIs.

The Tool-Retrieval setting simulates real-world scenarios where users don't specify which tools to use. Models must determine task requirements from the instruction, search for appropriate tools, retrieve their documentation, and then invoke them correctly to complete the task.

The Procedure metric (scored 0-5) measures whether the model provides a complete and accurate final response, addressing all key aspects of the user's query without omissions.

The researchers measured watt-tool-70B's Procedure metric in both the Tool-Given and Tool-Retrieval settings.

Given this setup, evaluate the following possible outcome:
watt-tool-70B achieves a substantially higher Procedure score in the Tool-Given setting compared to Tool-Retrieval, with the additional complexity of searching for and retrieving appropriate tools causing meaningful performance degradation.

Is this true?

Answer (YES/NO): YES